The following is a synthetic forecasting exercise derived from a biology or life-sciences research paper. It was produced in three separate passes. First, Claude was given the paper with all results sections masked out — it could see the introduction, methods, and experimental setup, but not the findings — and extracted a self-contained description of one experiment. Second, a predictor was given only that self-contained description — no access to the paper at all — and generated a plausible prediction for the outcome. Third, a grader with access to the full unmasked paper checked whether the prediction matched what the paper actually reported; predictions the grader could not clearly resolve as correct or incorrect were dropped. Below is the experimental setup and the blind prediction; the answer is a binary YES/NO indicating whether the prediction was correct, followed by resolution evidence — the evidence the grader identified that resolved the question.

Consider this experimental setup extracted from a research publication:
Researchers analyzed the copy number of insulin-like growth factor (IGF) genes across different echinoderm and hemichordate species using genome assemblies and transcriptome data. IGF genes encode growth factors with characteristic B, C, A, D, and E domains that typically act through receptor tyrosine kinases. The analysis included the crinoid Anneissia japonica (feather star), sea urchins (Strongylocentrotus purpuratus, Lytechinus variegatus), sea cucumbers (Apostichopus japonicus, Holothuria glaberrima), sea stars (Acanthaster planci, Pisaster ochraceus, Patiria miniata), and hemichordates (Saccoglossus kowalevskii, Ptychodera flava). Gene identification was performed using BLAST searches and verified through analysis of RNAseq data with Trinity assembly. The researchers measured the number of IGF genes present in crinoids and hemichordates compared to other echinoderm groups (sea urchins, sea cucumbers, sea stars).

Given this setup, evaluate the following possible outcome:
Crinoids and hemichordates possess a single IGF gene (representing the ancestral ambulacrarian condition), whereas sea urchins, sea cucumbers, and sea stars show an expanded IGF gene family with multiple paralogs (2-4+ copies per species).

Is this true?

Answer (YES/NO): NO